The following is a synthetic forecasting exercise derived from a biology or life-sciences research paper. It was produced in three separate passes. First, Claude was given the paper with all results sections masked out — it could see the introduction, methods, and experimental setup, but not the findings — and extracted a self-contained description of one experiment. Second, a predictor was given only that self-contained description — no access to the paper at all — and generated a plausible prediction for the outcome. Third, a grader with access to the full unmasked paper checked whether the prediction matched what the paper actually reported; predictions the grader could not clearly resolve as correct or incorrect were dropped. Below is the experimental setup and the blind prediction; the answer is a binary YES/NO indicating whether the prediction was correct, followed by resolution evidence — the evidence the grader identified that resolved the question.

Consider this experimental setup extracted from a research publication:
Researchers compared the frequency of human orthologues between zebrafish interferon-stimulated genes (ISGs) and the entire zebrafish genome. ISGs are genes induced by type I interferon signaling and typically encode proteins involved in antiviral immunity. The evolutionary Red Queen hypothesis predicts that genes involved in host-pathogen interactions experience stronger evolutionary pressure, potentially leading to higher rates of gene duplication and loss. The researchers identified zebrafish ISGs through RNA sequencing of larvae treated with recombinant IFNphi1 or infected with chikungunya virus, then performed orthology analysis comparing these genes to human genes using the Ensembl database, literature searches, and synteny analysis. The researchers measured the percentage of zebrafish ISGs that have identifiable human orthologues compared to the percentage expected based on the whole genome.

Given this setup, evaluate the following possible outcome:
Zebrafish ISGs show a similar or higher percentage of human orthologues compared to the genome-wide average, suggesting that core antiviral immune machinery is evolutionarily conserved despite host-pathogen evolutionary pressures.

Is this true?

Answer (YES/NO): NO